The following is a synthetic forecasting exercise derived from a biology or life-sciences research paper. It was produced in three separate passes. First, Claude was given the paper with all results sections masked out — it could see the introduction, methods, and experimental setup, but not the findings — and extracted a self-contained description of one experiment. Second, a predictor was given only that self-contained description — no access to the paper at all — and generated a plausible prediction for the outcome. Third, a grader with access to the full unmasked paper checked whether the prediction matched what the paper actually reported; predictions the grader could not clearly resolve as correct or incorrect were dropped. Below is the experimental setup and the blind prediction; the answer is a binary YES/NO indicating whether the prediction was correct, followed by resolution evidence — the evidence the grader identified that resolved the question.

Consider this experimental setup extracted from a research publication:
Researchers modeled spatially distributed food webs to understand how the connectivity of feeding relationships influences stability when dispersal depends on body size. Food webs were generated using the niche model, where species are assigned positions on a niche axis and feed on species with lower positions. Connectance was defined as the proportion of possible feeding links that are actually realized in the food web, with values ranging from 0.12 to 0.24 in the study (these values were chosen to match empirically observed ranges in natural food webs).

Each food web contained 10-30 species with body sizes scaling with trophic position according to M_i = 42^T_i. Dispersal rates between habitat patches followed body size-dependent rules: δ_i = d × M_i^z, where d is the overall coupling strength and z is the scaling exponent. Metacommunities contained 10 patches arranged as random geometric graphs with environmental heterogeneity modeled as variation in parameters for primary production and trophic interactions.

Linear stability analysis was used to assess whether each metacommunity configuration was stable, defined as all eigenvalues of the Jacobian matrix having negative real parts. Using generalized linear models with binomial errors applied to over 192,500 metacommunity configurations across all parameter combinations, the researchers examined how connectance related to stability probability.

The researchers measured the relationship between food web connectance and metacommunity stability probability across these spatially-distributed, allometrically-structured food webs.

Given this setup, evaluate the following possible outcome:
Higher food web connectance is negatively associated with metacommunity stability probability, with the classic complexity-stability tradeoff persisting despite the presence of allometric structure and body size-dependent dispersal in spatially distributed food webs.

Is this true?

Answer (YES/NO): YES